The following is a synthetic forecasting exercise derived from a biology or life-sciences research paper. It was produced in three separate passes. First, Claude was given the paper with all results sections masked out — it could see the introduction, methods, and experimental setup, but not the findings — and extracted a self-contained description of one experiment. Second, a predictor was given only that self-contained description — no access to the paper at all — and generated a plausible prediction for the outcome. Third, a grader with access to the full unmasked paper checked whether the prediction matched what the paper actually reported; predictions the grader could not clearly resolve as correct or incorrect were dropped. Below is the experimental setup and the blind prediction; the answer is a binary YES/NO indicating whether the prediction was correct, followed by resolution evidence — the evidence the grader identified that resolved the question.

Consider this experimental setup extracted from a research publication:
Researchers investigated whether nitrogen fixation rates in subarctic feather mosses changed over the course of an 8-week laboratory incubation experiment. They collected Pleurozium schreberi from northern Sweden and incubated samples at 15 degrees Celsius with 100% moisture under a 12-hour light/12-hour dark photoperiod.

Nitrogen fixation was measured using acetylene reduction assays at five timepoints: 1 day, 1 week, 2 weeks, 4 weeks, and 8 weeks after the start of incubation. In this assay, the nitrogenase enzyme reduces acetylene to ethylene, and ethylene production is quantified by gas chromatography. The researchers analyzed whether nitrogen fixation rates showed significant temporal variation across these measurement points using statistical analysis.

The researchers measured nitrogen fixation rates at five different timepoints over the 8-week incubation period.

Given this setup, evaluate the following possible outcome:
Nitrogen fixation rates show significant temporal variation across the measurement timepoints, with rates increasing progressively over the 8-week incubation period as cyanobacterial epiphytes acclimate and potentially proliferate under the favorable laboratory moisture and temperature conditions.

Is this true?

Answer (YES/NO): NO